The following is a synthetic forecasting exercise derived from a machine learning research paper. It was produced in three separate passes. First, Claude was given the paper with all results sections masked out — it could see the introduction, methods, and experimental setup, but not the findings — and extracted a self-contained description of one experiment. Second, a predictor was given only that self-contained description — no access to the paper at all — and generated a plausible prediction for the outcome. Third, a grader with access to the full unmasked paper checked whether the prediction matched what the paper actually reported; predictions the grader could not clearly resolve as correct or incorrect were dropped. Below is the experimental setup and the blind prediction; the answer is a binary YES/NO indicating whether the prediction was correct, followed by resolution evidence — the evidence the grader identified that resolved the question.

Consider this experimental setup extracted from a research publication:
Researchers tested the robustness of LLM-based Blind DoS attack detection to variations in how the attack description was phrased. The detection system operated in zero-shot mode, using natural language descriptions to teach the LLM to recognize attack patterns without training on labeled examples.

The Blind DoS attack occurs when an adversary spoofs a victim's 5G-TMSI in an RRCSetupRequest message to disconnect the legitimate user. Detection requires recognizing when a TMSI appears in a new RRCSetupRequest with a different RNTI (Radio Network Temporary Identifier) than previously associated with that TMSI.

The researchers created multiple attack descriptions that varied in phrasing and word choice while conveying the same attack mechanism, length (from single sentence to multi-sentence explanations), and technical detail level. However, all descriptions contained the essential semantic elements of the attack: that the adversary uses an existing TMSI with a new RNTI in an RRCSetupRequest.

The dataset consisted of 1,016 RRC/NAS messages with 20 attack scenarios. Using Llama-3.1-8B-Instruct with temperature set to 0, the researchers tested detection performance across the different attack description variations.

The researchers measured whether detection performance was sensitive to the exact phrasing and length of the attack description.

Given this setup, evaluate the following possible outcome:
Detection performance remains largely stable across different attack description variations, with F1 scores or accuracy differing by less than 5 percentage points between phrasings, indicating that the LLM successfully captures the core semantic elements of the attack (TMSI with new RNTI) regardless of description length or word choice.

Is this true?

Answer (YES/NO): NO